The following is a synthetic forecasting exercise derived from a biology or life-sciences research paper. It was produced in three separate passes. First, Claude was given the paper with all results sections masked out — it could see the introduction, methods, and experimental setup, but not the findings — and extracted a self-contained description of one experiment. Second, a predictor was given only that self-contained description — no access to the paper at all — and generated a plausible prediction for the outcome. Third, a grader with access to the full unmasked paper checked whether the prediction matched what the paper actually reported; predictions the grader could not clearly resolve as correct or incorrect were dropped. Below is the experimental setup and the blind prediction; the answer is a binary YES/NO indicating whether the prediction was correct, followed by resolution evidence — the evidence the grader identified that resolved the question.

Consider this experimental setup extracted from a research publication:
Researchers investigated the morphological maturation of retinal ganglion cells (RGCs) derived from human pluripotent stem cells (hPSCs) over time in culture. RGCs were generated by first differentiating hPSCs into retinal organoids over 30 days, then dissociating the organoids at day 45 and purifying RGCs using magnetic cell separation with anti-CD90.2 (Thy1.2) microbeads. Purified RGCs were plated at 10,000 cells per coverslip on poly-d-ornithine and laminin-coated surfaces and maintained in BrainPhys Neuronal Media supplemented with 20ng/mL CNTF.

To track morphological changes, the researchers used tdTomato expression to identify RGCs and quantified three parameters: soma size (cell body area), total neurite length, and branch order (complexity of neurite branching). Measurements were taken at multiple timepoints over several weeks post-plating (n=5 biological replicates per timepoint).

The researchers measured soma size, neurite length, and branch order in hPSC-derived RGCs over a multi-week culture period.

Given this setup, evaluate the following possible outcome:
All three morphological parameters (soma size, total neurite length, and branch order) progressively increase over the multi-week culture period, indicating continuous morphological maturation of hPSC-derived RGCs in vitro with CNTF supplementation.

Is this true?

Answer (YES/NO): NO